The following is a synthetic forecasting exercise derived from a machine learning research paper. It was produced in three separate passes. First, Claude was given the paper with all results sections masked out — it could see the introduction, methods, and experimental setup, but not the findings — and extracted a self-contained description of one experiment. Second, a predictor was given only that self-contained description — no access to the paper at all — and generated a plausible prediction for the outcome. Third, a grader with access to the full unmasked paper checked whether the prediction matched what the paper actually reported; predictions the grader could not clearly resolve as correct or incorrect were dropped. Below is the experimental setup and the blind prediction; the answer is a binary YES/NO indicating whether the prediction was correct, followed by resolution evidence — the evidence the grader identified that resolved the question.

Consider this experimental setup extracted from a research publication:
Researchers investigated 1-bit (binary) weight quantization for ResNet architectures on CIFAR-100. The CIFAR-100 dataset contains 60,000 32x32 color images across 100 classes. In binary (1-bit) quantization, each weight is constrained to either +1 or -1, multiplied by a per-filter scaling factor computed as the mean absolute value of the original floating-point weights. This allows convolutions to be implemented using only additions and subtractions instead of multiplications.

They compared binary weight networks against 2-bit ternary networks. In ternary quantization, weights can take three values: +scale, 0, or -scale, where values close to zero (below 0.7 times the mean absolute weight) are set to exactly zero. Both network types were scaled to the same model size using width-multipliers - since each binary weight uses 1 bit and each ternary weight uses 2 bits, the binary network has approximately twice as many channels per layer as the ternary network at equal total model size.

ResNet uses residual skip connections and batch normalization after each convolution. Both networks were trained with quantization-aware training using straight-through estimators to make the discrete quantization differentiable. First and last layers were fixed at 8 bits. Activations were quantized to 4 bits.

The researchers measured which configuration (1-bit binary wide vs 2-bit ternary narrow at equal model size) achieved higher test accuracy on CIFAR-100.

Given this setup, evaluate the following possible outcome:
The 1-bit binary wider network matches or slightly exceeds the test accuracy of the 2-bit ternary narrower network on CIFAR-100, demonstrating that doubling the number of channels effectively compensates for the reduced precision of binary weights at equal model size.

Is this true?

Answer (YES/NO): YES